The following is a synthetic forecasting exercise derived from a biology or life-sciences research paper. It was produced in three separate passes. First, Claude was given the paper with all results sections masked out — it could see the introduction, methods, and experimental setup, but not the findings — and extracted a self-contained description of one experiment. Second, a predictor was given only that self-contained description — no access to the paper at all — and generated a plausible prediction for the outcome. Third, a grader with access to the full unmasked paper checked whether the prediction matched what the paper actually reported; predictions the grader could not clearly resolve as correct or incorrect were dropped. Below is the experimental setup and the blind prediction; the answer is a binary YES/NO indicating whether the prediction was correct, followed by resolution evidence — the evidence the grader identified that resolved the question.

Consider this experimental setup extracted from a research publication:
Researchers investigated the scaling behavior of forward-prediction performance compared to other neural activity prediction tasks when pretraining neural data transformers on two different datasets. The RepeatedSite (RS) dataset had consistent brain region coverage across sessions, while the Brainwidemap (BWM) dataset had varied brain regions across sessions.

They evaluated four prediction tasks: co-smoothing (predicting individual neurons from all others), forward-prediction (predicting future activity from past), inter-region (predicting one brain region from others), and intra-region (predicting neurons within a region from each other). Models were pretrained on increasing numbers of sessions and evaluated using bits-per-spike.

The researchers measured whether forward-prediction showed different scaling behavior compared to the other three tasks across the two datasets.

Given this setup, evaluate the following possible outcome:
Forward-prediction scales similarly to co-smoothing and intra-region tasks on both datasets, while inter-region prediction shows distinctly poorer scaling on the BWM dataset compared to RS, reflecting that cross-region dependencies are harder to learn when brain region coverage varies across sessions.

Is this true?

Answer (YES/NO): NO